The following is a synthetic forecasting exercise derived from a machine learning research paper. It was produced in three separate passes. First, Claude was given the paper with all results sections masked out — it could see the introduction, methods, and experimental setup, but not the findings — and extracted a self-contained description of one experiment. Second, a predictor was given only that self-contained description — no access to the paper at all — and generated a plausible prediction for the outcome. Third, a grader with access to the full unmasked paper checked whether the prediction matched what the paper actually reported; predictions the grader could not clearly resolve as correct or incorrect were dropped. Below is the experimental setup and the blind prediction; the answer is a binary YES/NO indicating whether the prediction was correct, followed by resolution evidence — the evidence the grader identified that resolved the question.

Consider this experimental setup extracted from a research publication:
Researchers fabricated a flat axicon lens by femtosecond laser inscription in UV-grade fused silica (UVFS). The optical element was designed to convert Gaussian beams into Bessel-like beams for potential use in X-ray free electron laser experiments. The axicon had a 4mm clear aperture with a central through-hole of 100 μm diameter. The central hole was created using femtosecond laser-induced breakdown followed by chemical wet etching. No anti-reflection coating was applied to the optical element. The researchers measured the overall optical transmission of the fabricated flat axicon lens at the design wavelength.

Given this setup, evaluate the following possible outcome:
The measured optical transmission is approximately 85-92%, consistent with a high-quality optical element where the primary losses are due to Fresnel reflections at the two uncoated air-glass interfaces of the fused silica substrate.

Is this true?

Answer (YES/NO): YES